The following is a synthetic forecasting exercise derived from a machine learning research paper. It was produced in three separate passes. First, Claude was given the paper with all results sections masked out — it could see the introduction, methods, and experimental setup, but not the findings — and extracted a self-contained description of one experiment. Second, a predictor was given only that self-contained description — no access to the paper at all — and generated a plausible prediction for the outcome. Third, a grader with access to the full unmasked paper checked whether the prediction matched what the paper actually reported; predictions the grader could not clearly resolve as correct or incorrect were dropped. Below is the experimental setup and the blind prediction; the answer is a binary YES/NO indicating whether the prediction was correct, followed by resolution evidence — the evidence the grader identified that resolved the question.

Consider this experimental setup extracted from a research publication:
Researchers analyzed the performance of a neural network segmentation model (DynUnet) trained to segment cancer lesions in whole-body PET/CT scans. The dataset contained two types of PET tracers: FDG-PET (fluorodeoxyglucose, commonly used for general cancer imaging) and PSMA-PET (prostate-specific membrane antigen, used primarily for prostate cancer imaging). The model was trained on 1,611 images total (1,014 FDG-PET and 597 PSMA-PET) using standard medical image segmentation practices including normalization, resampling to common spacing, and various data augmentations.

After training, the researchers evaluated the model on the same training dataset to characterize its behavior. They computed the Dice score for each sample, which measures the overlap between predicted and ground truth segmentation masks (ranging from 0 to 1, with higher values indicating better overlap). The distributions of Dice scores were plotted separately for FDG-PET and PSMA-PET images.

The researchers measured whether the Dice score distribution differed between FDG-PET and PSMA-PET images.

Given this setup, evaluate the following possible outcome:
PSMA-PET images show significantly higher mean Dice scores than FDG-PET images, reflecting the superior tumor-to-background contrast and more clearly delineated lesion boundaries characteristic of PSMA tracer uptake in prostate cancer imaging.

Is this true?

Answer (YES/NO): NO